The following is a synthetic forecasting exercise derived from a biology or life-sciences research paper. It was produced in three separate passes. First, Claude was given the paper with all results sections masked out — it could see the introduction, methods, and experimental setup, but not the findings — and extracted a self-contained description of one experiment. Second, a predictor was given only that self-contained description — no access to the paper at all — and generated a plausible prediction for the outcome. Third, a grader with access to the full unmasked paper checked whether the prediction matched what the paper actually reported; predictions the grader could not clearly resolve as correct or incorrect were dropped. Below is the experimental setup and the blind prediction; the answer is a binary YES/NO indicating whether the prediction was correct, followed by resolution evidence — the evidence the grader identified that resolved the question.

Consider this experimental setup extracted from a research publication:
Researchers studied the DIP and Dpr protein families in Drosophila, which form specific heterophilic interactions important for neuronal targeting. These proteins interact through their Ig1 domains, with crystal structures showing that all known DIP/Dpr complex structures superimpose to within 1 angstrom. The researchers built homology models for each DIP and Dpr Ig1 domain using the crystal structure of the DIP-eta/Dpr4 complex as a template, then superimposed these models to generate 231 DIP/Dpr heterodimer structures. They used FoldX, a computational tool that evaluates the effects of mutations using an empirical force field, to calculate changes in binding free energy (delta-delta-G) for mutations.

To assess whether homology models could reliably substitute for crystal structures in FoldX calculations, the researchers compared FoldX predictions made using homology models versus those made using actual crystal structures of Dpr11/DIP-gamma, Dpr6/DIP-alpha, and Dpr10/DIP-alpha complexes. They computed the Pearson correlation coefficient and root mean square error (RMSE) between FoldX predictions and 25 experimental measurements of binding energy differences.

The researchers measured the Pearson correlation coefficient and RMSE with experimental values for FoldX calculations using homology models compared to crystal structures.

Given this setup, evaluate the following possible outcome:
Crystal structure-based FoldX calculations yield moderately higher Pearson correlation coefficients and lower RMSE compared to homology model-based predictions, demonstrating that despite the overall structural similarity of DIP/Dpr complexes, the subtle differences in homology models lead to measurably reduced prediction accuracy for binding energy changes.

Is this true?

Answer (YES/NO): NO